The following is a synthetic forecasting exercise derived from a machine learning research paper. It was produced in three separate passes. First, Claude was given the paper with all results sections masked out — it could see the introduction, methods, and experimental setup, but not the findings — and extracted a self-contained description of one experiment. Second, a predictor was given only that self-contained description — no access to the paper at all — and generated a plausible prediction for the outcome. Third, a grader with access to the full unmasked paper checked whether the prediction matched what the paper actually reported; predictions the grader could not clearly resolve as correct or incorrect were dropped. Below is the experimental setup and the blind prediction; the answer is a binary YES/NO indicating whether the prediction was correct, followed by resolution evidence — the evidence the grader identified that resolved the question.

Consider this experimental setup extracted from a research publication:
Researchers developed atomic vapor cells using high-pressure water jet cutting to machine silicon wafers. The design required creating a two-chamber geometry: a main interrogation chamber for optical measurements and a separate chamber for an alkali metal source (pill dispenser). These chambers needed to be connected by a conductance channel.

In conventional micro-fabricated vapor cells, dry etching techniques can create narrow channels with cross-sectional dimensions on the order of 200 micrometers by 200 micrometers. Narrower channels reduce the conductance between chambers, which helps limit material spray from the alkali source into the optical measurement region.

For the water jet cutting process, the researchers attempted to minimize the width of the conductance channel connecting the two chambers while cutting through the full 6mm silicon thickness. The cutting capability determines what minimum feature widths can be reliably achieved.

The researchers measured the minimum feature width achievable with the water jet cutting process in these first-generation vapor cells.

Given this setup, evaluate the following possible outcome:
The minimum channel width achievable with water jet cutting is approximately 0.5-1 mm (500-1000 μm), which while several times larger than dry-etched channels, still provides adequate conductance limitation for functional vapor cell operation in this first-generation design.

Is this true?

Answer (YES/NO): NO